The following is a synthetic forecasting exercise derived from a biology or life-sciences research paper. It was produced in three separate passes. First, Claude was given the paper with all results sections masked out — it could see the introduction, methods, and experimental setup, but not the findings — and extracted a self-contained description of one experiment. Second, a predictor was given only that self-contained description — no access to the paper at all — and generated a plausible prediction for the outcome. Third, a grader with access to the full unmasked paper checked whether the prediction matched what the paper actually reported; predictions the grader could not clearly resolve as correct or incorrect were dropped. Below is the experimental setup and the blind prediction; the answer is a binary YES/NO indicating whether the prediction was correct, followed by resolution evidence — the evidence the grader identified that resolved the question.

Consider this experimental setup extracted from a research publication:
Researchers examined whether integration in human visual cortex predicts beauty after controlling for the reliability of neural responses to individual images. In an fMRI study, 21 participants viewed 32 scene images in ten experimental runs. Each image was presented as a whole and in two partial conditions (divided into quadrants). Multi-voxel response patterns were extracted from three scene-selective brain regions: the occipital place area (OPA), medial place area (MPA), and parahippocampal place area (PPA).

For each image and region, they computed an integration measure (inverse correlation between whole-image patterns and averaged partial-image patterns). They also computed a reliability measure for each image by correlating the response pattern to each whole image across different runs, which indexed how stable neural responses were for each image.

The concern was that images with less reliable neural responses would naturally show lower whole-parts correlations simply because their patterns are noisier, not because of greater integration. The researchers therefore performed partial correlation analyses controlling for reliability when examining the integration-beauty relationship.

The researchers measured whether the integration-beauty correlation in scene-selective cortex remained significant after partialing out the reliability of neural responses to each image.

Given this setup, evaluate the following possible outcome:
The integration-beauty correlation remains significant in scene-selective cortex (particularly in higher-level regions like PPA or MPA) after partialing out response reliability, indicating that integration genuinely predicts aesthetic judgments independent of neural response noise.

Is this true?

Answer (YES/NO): YES